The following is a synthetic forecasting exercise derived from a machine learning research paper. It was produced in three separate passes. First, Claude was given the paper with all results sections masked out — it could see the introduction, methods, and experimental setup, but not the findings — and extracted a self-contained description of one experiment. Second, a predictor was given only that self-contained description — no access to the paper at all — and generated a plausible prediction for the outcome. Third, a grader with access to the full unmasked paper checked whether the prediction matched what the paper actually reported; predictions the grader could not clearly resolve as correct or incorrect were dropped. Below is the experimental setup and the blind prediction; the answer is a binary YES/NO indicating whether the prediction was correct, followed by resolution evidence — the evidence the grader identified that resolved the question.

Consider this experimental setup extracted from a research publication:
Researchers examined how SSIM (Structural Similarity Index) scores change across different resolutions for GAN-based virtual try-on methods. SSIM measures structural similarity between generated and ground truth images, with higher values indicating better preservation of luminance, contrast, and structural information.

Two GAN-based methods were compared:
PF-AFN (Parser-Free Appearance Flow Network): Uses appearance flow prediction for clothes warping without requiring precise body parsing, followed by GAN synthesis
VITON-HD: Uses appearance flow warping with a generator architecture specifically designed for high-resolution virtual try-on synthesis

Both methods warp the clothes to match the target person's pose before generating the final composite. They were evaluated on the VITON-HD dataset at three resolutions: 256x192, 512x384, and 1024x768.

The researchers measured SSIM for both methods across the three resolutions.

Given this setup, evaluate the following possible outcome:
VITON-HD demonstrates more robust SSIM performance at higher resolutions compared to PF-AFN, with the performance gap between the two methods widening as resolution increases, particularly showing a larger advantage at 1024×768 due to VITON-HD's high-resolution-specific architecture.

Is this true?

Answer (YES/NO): NO